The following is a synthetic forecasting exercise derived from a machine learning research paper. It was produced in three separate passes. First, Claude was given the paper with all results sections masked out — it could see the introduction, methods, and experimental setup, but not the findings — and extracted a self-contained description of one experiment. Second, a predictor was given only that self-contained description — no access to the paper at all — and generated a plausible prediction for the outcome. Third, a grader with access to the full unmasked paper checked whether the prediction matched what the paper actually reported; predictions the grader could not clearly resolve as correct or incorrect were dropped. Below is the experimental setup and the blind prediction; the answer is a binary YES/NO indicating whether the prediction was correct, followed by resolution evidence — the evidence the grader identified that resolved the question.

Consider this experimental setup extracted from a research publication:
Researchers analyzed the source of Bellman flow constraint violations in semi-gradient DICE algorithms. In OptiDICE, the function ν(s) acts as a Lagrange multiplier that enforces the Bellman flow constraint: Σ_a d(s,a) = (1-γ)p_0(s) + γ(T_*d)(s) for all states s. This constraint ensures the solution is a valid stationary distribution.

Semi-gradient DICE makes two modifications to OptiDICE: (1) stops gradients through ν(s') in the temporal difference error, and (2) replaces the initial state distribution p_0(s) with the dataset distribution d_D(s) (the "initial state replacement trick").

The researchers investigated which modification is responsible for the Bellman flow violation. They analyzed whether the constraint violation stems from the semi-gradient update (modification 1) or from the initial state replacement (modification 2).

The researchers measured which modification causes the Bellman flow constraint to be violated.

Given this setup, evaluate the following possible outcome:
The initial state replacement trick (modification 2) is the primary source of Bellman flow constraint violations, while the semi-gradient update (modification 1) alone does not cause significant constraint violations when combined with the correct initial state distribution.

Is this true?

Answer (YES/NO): NO